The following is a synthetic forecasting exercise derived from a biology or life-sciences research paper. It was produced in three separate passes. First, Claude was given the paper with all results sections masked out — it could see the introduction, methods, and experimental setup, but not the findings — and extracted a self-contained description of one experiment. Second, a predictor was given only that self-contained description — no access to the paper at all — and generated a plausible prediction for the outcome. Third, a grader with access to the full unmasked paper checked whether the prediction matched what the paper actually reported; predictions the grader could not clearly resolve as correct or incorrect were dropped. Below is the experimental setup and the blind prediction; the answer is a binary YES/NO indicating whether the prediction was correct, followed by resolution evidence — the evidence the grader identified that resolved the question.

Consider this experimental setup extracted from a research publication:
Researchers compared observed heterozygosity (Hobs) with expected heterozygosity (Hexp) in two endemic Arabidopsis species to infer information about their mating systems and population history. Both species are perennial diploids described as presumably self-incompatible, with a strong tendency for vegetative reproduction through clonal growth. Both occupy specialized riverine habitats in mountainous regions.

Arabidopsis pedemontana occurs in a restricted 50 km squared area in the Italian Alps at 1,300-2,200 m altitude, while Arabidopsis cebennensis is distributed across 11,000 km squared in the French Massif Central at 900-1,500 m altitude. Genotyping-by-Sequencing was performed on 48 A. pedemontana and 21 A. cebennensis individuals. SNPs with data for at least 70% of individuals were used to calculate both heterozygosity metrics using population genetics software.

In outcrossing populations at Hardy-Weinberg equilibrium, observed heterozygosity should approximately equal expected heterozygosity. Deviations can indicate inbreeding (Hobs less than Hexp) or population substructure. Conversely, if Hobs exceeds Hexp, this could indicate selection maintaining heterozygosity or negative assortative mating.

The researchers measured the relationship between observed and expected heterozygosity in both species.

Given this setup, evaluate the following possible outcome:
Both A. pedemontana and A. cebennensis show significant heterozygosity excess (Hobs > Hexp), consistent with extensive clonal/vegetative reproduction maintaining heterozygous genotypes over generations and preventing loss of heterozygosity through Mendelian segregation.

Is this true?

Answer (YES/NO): NO